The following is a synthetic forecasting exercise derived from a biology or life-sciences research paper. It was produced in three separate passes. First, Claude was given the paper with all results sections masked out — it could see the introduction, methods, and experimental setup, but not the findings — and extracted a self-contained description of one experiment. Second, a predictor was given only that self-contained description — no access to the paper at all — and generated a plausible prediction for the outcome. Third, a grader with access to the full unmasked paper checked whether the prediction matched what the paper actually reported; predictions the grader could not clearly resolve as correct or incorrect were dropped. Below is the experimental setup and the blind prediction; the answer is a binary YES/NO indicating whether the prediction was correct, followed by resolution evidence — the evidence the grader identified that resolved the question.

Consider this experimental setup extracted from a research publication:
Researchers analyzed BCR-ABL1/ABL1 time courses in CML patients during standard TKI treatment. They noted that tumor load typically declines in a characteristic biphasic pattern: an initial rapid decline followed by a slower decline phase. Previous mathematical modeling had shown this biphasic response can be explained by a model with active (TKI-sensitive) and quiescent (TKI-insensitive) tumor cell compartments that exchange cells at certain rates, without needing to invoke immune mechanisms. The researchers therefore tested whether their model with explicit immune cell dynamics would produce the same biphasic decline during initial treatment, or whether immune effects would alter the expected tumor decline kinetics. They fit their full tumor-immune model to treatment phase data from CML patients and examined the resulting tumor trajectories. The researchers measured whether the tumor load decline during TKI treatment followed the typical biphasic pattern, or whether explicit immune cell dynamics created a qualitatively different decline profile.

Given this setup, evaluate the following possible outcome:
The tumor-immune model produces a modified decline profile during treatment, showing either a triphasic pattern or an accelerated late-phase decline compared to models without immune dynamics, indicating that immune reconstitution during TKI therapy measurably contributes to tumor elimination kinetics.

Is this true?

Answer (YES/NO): NO